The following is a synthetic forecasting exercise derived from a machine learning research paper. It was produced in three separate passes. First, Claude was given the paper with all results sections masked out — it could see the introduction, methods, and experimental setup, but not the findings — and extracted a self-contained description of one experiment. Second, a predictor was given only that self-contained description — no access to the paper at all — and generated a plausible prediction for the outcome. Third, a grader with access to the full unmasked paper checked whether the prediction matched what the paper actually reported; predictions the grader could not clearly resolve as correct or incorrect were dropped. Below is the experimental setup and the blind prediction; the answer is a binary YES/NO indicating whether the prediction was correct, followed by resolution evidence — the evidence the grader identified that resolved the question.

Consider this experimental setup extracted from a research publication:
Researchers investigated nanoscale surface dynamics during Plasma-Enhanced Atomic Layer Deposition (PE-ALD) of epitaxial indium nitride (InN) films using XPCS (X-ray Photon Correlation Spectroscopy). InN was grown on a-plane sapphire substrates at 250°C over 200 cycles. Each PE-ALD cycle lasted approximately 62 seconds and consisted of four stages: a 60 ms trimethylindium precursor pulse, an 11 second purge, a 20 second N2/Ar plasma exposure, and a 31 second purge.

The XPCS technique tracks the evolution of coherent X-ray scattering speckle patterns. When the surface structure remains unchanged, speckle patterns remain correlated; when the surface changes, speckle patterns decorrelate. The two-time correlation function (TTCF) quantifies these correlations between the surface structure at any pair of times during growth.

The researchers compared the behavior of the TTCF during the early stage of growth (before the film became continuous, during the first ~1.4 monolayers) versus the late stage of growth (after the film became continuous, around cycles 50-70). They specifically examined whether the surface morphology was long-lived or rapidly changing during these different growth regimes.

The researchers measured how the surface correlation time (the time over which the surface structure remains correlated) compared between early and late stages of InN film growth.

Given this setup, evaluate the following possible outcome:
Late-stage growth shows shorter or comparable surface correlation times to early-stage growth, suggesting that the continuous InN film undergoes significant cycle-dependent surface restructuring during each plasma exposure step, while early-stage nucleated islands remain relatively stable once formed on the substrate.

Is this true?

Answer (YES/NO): NO